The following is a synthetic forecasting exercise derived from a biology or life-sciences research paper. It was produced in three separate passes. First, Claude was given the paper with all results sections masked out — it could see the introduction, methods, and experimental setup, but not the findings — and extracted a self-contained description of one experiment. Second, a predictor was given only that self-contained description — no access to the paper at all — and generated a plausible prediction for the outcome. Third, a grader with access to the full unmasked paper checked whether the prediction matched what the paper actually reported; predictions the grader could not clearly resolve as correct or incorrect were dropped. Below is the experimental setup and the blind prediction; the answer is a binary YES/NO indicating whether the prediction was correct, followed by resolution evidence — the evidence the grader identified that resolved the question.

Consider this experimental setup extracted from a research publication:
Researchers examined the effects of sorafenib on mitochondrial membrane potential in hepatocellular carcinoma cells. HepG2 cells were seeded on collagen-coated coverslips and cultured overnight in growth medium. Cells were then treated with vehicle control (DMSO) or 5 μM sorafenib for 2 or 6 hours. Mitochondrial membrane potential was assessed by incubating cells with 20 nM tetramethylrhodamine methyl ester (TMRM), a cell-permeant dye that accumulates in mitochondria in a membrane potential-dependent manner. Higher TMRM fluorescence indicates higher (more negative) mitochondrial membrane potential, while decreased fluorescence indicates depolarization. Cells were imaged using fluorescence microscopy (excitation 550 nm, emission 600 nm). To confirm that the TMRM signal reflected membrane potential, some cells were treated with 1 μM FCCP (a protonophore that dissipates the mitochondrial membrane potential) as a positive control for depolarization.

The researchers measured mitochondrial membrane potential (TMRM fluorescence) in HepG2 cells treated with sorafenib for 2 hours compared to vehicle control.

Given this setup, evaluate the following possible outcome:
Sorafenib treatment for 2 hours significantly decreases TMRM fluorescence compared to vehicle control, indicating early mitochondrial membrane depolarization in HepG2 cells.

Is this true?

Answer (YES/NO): YES